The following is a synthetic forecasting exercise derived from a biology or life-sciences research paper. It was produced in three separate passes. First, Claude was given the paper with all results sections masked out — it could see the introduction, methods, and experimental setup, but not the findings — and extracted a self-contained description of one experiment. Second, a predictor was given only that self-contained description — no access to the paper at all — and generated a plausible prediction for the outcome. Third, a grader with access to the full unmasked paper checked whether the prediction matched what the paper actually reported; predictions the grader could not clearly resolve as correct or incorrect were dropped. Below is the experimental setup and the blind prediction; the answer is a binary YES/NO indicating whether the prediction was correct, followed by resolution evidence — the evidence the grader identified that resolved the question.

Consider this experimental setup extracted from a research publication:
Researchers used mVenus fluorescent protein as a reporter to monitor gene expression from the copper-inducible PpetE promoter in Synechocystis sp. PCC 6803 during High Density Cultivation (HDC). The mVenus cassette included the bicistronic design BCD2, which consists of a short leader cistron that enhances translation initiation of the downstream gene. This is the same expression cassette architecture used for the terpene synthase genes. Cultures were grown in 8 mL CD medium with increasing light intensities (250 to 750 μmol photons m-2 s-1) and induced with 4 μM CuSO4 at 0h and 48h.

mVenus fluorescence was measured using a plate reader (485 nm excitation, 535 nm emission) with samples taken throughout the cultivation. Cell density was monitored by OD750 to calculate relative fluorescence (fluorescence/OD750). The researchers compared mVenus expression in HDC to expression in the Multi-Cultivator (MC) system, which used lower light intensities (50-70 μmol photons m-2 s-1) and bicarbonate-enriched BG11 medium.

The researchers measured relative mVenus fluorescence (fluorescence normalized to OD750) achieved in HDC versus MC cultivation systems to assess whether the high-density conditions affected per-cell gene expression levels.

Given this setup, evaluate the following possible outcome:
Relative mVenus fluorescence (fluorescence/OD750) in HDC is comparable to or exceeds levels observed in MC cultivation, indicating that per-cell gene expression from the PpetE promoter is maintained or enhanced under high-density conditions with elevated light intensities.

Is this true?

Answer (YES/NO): NO